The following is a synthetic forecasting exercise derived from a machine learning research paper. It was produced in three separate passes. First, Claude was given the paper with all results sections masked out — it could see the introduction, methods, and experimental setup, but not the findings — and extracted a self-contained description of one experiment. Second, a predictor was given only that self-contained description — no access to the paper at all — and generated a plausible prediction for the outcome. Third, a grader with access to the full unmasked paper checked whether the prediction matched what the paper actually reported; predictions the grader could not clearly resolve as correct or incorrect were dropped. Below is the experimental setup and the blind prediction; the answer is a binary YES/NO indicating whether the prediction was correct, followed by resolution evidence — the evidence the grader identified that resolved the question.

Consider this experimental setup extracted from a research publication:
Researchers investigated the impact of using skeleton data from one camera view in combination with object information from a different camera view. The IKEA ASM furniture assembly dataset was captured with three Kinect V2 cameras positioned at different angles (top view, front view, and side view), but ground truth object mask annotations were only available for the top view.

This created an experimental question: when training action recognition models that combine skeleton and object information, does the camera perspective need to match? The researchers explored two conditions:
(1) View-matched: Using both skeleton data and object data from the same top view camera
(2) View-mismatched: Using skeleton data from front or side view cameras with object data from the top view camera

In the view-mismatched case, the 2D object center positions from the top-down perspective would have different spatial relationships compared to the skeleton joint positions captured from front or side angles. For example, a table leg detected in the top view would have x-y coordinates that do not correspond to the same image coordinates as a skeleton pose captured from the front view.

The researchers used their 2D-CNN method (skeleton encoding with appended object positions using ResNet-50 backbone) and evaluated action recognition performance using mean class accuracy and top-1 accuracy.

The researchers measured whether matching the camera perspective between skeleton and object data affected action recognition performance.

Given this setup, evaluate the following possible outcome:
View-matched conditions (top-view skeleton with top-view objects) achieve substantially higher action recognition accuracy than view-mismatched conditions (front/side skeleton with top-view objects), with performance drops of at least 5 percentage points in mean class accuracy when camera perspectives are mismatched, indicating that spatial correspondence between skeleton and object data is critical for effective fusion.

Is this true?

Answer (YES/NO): NO